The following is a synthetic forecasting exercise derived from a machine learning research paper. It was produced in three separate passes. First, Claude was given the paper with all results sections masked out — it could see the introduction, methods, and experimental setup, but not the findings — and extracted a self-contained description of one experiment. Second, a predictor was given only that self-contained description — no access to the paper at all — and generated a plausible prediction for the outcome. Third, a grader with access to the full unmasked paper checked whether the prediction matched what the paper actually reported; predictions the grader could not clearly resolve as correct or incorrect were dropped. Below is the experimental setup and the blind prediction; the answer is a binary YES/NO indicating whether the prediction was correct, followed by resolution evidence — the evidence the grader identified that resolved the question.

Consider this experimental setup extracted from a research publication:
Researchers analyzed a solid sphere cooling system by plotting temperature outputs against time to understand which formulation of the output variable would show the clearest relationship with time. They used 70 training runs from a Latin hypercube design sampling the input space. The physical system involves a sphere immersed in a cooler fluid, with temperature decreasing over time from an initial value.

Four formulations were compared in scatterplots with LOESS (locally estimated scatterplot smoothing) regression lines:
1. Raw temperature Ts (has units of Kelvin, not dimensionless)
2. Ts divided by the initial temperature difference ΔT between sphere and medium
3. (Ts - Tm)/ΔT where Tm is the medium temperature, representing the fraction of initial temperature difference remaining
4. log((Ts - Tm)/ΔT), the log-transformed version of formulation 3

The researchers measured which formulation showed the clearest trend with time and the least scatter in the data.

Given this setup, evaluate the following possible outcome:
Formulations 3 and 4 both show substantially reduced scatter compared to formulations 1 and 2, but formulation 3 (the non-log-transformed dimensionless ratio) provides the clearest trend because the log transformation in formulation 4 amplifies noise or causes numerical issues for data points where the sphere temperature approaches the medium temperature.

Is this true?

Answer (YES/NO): NO